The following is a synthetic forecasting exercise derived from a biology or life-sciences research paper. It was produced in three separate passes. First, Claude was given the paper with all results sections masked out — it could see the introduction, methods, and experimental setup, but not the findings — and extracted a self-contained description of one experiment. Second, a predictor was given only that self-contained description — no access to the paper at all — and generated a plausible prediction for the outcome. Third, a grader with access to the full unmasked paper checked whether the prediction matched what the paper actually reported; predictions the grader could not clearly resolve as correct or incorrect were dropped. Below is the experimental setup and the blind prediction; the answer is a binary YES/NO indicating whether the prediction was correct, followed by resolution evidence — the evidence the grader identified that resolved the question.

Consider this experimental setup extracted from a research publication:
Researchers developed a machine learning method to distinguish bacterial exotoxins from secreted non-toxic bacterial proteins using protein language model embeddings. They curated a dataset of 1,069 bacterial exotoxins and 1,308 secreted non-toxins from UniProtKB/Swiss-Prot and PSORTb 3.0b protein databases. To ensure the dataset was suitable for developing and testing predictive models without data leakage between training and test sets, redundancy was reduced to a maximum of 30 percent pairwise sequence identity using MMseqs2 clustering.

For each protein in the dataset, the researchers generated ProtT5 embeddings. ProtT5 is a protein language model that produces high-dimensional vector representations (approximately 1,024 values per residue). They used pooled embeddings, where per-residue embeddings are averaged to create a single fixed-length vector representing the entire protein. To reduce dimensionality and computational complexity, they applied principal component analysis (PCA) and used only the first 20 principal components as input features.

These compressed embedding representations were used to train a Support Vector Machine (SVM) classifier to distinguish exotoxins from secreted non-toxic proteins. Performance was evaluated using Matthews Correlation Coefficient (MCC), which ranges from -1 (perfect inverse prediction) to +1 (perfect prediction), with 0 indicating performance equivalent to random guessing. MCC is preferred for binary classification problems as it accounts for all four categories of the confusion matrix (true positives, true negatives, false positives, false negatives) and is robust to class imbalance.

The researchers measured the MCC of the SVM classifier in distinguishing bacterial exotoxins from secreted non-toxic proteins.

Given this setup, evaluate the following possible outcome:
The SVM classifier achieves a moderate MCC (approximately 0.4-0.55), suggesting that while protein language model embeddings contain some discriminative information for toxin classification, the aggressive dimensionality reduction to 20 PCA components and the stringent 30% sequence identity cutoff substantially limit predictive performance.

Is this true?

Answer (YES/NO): NO